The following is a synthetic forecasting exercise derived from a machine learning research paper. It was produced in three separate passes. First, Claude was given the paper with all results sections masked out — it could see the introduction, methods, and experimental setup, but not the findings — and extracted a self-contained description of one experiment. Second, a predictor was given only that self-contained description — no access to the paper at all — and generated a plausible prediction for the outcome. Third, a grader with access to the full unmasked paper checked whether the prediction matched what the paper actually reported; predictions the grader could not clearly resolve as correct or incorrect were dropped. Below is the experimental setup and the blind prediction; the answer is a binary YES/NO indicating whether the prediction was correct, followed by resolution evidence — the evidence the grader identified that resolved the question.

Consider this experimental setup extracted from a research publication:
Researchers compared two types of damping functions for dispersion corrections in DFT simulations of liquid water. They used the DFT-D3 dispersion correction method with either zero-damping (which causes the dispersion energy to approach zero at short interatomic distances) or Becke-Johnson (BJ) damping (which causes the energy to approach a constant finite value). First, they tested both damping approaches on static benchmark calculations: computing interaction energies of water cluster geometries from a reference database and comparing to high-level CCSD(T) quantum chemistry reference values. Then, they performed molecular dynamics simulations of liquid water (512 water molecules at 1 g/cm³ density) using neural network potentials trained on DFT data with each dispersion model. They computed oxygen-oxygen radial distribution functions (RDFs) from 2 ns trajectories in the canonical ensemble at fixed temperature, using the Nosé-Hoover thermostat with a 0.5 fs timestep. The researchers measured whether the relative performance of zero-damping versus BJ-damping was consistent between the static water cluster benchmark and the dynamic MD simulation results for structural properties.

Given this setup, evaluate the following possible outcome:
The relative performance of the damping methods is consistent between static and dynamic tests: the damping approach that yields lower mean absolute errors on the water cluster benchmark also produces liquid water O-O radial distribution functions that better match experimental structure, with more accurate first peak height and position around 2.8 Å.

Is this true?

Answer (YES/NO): NO